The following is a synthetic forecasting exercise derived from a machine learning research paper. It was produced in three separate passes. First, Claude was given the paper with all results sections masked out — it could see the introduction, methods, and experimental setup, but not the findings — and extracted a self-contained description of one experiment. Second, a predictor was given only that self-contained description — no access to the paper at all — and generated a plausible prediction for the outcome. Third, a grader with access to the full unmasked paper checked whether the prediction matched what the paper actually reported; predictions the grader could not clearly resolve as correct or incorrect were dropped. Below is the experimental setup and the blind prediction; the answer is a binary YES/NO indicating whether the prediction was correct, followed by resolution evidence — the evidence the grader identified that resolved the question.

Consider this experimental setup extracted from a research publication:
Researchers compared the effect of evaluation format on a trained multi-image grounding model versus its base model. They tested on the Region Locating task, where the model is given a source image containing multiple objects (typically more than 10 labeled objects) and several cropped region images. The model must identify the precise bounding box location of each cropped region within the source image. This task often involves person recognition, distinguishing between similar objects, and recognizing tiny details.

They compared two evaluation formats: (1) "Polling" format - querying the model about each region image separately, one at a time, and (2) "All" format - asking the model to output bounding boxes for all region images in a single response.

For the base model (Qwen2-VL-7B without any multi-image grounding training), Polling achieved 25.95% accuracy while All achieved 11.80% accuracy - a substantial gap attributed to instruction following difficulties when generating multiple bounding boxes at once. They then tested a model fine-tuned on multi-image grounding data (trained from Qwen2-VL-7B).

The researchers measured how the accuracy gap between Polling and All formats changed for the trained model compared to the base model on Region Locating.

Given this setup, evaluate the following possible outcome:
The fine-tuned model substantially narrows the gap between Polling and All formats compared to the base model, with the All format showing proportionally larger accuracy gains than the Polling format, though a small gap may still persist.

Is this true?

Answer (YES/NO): NO